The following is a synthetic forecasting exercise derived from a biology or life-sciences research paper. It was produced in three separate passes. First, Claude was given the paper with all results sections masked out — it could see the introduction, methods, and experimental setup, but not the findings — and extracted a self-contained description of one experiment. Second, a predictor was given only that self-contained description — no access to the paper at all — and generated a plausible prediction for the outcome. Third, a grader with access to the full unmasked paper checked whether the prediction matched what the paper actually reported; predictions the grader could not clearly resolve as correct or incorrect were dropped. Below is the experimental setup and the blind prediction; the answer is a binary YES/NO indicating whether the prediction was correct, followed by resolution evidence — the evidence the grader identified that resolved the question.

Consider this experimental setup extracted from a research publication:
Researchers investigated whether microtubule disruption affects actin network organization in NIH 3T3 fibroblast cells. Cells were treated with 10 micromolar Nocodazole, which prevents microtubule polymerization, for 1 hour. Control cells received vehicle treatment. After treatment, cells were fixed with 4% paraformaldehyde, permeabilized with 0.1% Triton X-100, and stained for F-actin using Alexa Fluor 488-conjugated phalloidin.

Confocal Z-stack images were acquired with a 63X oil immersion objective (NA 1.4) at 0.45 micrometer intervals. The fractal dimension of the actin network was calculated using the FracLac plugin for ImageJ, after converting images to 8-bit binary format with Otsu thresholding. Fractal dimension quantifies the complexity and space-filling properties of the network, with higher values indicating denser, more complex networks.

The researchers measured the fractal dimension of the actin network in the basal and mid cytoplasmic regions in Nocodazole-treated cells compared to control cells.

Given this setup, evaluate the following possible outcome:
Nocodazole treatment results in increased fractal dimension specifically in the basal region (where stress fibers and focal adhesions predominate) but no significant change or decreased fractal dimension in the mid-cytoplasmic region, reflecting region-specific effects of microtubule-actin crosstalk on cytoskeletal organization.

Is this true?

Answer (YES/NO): NO